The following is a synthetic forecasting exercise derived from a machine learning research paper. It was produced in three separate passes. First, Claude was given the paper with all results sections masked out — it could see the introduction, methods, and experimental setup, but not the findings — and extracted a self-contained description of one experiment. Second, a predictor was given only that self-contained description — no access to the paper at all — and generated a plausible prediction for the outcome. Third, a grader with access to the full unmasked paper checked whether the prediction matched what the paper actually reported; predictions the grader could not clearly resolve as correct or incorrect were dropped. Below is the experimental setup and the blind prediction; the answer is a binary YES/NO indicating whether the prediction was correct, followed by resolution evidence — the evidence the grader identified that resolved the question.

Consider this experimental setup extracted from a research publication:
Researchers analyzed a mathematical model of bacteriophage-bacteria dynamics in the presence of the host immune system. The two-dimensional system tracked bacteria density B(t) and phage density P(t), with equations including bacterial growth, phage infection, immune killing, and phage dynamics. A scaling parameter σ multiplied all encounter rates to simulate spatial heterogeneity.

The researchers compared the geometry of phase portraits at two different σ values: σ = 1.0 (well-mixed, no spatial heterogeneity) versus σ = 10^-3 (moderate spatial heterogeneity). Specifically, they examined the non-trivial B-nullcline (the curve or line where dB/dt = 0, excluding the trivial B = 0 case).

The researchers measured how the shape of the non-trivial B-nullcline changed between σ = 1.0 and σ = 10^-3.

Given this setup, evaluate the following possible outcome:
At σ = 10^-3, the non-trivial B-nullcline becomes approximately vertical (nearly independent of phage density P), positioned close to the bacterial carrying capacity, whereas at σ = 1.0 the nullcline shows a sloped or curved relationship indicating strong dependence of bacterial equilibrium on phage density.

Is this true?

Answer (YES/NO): NO